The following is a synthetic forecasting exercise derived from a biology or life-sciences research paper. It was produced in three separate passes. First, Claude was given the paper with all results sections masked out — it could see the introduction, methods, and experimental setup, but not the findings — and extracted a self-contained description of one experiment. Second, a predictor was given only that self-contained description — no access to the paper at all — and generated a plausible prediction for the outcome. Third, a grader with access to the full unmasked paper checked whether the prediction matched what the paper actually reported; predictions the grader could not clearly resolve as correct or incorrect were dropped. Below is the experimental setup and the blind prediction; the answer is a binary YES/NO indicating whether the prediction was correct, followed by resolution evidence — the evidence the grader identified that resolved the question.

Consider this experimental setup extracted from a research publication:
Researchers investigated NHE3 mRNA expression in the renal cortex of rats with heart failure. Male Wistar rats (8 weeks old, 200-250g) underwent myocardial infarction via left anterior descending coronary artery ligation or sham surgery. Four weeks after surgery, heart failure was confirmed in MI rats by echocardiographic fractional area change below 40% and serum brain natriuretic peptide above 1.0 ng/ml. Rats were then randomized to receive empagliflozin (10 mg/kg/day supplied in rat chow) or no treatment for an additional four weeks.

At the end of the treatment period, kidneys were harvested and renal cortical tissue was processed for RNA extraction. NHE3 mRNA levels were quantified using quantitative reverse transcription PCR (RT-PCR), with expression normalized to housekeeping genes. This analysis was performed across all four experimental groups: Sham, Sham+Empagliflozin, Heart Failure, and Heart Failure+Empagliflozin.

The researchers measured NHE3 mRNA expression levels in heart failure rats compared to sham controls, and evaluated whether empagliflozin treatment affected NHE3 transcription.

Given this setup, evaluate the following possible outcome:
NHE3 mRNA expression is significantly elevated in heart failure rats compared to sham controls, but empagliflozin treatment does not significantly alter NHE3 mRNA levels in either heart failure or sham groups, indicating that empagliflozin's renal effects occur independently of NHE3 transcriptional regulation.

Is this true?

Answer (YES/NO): YES